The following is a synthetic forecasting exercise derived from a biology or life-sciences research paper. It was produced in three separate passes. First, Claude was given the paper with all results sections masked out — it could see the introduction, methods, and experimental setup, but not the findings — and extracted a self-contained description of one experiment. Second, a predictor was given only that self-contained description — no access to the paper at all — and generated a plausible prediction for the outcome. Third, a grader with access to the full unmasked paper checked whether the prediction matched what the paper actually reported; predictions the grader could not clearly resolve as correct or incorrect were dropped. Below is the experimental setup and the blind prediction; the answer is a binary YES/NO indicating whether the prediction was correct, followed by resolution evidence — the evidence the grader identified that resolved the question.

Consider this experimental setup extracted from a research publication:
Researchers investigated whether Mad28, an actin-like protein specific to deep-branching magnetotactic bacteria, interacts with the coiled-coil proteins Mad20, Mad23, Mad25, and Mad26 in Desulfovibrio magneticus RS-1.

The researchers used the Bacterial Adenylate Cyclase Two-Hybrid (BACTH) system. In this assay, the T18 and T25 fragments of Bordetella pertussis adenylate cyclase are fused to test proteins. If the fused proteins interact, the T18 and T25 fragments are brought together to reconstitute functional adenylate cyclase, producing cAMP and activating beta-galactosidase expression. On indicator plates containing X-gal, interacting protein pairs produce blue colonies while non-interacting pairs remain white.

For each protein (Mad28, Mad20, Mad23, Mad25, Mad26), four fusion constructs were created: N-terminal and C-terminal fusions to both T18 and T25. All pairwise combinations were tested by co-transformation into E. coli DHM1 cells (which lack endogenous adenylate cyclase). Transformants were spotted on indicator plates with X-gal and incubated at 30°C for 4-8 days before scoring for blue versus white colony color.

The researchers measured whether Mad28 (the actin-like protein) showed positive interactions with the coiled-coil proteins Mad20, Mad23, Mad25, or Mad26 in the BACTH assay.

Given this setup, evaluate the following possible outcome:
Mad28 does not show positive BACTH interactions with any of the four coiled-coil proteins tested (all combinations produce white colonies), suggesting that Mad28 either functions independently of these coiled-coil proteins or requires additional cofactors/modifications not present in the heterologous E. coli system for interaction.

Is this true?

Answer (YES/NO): NO